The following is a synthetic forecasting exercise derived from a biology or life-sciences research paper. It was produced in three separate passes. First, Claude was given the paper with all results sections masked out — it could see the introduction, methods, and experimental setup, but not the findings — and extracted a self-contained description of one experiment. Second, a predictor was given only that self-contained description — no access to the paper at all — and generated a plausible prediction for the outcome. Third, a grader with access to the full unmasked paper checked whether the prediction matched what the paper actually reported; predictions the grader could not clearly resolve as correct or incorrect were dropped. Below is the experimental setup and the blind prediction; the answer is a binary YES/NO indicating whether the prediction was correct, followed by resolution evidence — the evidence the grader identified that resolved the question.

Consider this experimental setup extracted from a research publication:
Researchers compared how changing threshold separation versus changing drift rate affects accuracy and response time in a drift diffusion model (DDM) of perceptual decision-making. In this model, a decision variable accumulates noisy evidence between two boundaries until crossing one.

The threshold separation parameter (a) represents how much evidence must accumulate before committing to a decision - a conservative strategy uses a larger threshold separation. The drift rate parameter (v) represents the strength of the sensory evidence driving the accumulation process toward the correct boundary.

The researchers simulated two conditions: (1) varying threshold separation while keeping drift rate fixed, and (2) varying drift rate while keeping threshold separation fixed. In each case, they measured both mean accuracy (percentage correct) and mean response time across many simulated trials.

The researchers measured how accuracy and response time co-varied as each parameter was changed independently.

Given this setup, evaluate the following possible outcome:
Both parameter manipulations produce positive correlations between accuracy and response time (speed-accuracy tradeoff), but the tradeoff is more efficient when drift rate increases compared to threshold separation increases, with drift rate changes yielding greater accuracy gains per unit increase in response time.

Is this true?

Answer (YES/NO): NO